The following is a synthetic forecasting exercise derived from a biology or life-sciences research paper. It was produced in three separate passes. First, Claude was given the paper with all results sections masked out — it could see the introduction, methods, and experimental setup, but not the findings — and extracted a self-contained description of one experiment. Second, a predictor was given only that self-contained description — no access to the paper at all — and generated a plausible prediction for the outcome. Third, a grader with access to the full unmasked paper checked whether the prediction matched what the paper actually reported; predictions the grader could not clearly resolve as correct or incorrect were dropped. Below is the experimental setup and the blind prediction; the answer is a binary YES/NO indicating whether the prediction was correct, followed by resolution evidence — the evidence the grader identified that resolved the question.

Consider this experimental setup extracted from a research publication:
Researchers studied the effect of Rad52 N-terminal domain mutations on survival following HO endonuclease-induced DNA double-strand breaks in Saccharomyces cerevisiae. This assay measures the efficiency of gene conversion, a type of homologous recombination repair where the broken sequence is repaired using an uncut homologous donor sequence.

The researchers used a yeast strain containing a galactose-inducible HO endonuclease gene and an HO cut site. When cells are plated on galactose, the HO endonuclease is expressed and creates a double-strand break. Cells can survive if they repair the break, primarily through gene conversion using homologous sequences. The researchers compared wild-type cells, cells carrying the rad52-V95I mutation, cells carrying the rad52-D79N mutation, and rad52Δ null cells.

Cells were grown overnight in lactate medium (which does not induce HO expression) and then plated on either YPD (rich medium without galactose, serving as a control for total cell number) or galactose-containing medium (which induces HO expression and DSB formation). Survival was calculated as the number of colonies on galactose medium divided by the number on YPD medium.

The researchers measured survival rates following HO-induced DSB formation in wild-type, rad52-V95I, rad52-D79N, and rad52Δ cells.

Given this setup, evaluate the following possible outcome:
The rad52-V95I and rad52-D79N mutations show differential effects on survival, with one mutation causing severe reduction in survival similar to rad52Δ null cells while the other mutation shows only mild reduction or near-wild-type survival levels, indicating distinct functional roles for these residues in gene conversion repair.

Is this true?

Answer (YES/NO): NO